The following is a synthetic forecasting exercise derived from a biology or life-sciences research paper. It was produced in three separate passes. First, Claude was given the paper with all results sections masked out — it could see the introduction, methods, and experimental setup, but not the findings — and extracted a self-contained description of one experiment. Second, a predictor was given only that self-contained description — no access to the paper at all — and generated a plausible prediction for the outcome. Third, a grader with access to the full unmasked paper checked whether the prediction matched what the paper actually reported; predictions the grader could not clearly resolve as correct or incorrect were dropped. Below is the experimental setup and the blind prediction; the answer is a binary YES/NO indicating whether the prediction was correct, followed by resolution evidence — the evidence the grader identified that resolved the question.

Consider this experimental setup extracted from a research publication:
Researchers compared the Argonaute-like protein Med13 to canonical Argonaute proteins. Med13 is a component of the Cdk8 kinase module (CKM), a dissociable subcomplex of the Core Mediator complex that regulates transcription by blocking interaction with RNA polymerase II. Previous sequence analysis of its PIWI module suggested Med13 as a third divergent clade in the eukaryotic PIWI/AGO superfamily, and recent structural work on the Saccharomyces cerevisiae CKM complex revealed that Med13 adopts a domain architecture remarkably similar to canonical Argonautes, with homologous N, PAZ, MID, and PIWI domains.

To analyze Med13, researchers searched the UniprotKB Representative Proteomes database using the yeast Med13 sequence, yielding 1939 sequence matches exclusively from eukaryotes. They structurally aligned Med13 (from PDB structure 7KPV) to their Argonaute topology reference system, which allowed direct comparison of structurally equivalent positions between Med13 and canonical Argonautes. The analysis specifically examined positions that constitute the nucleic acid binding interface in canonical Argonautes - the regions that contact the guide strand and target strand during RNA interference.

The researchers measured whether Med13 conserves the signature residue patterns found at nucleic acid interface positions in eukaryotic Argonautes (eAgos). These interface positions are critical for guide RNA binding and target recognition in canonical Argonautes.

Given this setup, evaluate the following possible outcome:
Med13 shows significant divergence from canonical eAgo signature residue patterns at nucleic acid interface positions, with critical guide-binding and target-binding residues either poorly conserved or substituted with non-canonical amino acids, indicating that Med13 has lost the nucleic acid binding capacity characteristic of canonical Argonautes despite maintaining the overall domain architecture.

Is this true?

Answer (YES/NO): YES